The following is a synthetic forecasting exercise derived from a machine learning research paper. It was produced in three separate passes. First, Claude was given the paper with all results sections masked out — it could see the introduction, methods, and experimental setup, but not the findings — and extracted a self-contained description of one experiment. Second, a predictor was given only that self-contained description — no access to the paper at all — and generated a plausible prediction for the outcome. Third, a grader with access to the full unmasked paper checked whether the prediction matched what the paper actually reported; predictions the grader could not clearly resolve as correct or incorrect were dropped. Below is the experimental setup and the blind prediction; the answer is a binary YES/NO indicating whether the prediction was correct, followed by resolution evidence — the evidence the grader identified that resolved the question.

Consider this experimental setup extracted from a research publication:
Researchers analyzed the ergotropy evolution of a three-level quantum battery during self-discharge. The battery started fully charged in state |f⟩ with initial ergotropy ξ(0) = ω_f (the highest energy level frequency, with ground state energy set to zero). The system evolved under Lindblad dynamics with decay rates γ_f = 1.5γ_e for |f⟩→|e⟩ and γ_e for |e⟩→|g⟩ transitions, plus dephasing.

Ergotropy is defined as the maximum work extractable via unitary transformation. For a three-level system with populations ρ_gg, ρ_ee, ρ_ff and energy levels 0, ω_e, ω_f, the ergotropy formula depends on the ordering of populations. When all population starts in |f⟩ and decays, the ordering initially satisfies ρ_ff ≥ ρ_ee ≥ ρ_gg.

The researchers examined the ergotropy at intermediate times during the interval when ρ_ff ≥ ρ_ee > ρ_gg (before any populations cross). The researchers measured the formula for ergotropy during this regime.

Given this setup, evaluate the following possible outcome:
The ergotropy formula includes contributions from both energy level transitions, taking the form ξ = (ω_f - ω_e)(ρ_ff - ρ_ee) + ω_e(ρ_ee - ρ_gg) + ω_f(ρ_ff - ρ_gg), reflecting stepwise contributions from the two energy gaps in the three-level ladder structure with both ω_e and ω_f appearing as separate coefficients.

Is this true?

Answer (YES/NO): NO